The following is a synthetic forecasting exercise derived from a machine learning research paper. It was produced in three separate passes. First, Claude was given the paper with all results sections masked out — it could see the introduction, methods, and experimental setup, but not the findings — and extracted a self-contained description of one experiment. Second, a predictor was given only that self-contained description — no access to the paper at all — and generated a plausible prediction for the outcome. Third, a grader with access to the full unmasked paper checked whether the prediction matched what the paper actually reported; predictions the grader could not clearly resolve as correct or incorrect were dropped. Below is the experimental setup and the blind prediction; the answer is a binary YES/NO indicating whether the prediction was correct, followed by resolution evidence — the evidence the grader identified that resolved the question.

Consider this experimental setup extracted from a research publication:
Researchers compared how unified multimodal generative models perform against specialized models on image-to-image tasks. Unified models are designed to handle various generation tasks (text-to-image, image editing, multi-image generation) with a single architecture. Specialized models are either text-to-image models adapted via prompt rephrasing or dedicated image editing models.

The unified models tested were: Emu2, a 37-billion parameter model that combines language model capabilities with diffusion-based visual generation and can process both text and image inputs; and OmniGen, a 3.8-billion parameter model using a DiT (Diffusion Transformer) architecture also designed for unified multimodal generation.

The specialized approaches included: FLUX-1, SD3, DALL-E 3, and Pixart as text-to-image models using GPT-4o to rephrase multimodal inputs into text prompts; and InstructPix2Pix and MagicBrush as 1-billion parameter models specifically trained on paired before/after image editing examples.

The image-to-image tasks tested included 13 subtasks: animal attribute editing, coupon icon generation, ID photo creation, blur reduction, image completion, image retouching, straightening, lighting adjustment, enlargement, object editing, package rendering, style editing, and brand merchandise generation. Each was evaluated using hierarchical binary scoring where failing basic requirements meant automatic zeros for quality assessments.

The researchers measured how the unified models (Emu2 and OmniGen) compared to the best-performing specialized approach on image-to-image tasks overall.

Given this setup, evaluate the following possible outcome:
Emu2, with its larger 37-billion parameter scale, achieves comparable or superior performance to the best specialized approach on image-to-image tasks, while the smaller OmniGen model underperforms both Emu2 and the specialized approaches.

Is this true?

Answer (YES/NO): NO